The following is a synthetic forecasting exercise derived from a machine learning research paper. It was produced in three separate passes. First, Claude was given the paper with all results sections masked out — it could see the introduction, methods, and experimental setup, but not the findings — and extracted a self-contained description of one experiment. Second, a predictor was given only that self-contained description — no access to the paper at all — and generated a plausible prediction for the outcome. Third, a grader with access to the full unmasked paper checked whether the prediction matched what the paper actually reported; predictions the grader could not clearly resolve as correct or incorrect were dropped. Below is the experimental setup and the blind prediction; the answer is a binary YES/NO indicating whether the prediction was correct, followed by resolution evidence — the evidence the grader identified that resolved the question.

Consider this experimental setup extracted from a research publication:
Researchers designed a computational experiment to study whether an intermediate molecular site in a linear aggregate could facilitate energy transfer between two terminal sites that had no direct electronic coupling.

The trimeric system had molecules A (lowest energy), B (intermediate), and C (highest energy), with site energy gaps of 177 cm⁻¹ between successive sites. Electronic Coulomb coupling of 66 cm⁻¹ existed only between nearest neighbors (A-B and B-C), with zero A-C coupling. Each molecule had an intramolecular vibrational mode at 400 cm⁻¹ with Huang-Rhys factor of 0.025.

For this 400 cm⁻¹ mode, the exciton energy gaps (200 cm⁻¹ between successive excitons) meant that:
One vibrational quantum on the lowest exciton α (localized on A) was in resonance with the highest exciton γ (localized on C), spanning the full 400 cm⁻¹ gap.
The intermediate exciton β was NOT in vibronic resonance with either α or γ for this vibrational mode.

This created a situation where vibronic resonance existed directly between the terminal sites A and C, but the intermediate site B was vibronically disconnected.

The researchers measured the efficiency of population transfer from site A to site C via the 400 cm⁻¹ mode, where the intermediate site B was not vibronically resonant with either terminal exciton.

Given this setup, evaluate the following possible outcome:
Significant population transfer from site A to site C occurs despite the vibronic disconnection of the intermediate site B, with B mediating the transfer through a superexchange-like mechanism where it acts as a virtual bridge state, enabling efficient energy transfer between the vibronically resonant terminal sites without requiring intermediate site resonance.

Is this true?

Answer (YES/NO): YES